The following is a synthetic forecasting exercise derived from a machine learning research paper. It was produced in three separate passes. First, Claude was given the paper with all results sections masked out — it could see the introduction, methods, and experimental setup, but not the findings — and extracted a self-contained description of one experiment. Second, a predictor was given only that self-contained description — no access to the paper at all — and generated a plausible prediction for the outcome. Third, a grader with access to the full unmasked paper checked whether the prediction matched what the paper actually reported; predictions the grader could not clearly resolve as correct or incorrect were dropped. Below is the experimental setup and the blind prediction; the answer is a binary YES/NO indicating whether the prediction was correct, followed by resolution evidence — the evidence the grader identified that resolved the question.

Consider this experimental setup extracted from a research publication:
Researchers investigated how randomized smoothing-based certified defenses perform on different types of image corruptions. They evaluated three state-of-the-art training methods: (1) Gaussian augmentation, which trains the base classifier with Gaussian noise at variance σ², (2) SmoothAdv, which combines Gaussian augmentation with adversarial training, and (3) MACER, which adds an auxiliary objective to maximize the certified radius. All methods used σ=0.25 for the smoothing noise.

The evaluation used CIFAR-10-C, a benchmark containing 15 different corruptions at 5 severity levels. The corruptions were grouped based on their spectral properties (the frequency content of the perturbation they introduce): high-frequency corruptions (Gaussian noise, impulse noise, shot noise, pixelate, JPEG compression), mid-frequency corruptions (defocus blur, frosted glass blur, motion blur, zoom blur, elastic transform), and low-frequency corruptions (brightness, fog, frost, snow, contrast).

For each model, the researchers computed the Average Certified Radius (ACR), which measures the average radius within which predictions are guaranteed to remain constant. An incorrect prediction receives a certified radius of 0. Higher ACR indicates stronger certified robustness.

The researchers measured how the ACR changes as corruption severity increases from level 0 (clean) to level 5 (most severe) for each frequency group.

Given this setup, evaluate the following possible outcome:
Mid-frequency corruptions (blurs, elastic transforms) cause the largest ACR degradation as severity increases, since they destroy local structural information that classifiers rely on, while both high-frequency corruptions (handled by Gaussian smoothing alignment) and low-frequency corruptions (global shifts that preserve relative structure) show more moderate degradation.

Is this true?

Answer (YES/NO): NO